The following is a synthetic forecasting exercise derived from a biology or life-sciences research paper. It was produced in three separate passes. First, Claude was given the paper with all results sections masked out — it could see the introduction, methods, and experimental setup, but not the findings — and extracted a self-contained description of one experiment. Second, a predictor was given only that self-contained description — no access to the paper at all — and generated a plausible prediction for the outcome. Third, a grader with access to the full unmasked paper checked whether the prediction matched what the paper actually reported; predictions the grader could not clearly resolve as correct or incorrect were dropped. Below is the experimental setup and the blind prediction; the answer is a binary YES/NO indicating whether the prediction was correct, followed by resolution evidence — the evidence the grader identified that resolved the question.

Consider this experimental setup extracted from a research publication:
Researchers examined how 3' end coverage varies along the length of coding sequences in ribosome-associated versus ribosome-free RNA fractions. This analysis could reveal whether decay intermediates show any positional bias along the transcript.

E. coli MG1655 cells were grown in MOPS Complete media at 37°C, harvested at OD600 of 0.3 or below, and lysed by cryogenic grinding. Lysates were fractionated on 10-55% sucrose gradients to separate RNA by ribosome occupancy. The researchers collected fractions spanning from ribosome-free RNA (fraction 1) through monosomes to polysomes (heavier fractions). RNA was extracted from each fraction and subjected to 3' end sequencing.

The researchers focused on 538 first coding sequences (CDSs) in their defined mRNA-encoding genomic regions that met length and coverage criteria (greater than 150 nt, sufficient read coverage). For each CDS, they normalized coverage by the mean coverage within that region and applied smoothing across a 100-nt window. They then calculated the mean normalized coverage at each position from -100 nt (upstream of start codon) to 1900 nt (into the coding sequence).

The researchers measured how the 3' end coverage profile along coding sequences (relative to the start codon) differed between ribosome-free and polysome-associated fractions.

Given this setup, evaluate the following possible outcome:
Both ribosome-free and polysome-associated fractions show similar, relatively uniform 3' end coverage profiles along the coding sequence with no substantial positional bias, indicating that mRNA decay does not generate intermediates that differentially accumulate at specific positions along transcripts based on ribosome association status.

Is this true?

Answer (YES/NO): NO